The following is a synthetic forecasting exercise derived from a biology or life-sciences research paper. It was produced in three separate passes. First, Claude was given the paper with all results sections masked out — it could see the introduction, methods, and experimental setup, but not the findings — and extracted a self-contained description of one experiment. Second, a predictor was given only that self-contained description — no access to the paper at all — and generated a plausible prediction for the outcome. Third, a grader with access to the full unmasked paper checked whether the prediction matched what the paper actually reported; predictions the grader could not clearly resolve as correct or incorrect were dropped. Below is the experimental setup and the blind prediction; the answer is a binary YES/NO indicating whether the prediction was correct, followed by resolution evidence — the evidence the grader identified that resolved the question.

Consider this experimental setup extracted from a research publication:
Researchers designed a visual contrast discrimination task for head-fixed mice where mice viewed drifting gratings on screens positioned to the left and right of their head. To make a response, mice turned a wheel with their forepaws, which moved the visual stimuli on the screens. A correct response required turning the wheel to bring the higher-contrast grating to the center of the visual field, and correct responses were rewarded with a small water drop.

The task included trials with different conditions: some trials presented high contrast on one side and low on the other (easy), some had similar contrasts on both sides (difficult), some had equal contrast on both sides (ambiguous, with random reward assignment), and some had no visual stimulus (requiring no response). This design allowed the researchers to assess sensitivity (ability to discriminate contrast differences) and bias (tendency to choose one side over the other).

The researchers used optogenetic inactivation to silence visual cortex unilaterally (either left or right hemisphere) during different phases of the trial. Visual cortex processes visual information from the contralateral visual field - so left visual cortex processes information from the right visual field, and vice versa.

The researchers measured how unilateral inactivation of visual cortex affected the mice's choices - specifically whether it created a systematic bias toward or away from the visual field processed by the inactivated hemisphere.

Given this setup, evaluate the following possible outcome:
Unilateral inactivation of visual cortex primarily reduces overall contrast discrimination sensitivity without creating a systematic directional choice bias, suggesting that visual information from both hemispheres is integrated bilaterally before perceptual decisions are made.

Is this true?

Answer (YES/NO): NO